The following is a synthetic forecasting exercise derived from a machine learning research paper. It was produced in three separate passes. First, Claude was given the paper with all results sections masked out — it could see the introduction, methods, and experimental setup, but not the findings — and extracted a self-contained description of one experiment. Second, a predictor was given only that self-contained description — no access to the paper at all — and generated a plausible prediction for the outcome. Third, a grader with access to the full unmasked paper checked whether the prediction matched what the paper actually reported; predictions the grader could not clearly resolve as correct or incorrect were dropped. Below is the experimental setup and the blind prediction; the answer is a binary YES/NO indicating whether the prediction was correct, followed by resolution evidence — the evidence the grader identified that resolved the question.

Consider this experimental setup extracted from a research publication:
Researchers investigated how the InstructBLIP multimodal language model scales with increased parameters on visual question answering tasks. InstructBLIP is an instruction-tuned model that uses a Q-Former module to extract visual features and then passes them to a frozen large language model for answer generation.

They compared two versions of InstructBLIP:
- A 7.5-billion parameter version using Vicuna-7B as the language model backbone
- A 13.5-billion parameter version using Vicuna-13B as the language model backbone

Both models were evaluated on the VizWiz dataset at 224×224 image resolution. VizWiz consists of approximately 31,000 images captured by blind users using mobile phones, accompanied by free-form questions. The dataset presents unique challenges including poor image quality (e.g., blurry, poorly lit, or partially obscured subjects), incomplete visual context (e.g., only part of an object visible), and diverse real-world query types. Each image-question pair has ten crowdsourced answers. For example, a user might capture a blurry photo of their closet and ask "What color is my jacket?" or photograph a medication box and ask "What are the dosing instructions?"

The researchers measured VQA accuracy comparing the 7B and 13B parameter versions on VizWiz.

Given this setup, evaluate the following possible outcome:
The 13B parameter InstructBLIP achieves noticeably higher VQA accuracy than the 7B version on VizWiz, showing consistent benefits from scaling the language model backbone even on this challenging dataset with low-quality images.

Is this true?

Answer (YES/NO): NO